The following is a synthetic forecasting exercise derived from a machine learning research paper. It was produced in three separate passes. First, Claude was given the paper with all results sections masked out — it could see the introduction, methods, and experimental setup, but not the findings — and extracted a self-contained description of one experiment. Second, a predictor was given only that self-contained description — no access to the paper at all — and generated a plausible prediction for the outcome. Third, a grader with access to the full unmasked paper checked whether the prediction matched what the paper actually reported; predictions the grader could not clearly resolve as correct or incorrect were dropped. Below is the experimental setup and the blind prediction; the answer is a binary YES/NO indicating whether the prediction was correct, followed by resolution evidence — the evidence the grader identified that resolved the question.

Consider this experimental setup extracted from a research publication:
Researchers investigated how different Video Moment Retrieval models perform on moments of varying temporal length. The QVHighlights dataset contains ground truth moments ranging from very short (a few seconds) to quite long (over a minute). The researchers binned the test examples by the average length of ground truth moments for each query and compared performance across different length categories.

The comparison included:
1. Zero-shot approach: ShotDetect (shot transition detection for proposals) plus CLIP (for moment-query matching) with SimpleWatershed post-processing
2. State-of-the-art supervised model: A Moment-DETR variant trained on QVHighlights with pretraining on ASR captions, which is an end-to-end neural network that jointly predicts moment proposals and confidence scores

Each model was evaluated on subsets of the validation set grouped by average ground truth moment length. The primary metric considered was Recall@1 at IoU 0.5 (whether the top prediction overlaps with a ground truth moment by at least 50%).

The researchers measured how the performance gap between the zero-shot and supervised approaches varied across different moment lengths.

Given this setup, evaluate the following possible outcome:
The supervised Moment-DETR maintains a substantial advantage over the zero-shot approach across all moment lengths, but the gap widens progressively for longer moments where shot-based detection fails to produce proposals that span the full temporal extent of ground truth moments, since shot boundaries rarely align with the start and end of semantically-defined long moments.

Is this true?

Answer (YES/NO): NO